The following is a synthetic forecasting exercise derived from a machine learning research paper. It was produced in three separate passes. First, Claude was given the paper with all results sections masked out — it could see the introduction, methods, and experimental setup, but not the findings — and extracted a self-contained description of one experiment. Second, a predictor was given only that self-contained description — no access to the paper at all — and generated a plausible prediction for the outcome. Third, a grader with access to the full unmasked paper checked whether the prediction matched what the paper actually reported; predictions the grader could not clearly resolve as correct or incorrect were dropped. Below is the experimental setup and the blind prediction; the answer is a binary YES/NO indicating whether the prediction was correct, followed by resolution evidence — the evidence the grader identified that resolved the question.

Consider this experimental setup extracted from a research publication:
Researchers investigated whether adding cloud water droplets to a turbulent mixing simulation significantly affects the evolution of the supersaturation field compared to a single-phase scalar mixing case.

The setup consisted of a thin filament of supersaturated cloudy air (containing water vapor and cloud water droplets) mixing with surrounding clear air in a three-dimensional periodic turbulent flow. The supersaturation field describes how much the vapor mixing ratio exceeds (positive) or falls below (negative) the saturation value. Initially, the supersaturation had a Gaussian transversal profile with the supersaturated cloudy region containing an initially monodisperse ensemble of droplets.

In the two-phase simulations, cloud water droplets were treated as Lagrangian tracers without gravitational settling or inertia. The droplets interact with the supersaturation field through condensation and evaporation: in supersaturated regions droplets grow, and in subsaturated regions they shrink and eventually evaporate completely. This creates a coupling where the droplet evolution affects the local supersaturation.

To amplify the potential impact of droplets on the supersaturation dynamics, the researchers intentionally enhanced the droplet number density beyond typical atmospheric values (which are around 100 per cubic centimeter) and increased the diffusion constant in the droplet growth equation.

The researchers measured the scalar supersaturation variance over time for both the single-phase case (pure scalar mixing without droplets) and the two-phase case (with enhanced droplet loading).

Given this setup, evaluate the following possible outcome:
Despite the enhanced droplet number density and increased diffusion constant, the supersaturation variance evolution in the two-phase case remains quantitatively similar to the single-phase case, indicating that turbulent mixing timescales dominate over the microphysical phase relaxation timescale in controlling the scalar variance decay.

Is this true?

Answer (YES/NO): YES